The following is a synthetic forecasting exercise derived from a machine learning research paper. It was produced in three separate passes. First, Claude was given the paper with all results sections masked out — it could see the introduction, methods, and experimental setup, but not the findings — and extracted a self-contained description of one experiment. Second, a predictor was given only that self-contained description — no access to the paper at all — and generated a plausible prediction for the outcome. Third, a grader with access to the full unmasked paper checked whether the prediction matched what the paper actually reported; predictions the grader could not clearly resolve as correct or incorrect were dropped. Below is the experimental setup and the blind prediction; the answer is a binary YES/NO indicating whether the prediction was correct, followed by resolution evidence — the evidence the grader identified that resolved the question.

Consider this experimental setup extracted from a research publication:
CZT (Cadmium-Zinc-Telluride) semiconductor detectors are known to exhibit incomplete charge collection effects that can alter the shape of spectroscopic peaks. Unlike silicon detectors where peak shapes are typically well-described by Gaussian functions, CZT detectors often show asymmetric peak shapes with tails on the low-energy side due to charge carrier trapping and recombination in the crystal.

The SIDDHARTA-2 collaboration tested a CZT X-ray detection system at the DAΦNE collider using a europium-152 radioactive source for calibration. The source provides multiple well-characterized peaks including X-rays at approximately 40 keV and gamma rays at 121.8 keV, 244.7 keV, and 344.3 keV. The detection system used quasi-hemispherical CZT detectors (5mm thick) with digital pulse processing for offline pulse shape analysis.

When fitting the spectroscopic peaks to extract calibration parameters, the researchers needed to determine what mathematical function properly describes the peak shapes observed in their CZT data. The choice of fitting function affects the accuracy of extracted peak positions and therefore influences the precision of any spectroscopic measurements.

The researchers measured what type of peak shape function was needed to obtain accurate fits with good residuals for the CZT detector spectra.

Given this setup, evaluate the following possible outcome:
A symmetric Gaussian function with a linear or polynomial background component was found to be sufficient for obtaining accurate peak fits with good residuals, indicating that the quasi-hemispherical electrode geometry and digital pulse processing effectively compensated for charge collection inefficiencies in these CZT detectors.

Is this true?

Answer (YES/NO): NO